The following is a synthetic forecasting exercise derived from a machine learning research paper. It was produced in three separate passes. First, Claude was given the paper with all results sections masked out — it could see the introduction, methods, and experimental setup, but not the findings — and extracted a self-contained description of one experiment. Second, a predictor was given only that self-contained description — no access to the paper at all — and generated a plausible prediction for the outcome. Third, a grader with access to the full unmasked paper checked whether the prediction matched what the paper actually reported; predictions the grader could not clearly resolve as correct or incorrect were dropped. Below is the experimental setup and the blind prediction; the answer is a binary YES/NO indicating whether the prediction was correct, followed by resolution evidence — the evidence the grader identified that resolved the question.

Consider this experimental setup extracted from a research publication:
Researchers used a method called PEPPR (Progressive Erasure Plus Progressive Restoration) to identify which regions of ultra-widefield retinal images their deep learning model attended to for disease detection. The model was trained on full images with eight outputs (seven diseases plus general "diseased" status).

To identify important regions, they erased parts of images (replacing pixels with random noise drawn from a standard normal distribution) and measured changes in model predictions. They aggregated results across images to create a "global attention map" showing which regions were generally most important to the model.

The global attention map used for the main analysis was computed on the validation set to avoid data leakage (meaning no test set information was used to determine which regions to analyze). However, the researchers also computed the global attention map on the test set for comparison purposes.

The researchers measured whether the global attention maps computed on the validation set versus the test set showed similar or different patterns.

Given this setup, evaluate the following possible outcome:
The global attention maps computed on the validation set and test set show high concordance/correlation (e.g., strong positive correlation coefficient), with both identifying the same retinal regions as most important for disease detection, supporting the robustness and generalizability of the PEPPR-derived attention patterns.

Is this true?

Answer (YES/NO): YES